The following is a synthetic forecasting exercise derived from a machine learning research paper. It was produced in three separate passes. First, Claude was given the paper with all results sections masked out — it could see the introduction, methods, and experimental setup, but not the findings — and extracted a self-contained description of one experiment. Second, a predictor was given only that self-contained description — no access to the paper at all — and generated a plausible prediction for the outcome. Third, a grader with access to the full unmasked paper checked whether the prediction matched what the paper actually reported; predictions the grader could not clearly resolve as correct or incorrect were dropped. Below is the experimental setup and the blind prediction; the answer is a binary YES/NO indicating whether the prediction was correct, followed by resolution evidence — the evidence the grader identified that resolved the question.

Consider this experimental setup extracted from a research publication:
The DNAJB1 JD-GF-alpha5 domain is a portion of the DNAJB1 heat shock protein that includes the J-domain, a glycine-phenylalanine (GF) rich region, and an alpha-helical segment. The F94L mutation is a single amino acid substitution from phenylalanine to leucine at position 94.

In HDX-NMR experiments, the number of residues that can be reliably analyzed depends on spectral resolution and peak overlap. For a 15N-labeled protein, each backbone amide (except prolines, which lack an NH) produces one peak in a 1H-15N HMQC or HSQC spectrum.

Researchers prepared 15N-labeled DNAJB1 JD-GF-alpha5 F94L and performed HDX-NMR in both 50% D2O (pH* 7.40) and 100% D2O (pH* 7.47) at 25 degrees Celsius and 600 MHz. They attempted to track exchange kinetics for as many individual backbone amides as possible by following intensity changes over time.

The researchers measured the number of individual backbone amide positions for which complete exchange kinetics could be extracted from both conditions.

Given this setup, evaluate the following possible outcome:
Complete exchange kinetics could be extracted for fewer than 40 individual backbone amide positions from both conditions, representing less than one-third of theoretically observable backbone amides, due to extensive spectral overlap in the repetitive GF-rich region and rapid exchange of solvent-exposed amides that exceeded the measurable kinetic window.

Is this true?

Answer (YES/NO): YES